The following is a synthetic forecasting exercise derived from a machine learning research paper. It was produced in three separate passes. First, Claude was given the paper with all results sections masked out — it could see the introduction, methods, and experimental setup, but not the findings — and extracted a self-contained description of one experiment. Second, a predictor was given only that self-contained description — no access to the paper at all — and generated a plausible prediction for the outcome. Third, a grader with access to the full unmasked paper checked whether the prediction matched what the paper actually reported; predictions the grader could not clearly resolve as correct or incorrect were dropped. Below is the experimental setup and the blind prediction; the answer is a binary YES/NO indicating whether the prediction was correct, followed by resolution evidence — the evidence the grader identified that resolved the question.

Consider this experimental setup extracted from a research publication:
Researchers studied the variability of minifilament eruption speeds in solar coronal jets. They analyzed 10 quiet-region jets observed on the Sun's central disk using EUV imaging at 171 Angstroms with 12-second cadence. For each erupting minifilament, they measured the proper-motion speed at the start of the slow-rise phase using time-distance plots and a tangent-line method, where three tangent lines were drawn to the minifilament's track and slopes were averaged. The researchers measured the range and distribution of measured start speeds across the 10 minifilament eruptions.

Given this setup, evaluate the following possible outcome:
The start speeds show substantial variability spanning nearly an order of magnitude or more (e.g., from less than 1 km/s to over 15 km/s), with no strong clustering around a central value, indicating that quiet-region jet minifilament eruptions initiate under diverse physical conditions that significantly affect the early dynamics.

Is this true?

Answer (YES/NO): NO